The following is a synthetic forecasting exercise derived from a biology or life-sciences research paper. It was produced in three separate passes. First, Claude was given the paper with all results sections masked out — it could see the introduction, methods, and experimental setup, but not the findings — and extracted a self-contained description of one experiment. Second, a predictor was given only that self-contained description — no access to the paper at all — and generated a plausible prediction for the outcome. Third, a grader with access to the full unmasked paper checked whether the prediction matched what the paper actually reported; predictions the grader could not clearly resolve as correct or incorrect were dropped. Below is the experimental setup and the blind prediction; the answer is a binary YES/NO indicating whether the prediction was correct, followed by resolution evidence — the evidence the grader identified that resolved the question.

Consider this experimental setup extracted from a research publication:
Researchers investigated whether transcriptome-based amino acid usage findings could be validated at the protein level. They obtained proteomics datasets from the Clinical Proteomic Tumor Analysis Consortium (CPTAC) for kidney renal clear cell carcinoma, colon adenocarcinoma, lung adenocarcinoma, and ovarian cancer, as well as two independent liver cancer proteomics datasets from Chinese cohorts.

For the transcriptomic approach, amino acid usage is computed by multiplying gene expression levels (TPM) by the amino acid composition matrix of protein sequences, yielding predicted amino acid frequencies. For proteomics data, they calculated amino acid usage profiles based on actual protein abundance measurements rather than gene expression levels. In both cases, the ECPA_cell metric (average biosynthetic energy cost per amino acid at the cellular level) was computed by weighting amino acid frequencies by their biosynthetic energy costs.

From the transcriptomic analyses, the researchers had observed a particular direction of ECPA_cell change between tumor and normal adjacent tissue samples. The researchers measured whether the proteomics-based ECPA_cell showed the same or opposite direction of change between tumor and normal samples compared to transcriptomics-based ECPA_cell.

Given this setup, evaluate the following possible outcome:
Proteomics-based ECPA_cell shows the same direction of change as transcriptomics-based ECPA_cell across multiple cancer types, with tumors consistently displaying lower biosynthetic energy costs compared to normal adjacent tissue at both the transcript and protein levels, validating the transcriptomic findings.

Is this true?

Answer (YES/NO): YES